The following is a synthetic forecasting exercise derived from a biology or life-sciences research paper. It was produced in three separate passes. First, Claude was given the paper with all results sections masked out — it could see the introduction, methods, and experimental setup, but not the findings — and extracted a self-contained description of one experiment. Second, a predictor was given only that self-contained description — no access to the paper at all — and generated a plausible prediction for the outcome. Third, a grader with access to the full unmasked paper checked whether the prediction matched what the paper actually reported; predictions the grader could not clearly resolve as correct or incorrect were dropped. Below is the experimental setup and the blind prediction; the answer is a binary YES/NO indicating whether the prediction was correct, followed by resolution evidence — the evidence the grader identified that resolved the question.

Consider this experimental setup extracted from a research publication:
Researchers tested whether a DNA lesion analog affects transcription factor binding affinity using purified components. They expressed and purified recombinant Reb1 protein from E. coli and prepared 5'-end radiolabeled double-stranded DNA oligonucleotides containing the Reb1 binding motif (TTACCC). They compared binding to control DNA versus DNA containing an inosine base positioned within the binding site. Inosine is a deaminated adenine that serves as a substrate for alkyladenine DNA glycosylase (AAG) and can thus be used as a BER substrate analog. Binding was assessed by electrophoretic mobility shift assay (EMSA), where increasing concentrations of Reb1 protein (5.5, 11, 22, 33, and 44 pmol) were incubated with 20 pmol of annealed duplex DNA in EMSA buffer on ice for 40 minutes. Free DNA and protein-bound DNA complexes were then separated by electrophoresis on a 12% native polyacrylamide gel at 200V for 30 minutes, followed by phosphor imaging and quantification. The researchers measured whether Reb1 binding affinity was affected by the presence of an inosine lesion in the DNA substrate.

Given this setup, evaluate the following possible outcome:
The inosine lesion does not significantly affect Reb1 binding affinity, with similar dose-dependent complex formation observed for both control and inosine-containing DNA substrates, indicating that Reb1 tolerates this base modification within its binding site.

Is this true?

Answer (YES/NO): YES